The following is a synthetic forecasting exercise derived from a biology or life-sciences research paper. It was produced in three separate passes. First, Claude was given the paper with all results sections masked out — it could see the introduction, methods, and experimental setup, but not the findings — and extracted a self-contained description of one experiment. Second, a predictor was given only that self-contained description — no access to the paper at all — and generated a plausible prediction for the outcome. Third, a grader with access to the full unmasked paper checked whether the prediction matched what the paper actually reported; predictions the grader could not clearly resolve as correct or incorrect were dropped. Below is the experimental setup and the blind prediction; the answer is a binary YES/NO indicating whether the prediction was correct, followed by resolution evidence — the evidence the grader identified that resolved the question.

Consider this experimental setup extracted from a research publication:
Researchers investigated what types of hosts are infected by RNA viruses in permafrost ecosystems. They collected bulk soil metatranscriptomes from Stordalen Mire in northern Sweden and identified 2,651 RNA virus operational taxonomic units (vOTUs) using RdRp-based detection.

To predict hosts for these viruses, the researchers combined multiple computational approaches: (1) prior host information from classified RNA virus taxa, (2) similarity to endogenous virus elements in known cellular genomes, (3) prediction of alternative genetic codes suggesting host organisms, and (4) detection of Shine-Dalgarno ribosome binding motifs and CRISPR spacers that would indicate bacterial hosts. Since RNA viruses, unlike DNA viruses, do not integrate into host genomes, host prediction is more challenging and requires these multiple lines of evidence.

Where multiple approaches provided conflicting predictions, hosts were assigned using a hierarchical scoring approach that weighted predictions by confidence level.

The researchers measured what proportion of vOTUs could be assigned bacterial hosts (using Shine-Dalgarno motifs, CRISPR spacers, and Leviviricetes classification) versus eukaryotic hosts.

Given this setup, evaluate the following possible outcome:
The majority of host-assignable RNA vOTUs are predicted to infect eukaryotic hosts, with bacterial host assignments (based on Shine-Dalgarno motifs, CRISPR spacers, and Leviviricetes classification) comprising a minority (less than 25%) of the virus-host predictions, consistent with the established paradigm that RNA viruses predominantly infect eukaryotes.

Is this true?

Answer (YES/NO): YES